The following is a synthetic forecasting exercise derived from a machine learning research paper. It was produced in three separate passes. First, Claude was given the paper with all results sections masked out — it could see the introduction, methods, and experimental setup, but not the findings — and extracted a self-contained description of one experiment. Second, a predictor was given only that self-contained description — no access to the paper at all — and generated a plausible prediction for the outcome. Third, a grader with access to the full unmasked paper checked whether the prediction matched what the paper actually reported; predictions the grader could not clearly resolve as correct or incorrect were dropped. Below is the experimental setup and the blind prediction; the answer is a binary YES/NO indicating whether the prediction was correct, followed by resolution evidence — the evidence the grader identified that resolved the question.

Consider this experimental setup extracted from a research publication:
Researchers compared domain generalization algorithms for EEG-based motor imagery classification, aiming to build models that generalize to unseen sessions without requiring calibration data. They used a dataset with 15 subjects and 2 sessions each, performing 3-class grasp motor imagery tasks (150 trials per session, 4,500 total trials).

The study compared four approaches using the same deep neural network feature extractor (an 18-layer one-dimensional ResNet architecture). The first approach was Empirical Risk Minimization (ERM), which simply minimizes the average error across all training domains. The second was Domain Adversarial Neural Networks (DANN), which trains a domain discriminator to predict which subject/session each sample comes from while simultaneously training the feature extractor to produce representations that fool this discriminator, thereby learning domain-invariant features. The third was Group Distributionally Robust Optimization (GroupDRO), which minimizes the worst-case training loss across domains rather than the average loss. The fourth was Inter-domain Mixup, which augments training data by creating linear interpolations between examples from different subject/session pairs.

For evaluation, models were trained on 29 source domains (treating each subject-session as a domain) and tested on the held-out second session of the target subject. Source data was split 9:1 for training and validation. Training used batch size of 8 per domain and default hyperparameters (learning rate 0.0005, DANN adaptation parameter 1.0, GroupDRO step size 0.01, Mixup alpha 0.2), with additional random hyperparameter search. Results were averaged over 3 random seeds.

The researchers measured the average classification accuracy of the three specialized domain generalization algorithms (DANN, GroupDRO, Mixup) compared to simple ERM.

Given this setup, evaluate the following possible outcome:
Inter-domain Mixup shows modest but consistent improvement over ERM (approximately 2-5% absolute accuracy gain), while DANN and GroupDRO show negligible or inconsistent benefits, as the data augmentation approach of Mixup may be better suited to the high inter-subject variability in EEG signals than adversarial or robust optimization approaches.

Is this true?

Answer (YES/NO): NO